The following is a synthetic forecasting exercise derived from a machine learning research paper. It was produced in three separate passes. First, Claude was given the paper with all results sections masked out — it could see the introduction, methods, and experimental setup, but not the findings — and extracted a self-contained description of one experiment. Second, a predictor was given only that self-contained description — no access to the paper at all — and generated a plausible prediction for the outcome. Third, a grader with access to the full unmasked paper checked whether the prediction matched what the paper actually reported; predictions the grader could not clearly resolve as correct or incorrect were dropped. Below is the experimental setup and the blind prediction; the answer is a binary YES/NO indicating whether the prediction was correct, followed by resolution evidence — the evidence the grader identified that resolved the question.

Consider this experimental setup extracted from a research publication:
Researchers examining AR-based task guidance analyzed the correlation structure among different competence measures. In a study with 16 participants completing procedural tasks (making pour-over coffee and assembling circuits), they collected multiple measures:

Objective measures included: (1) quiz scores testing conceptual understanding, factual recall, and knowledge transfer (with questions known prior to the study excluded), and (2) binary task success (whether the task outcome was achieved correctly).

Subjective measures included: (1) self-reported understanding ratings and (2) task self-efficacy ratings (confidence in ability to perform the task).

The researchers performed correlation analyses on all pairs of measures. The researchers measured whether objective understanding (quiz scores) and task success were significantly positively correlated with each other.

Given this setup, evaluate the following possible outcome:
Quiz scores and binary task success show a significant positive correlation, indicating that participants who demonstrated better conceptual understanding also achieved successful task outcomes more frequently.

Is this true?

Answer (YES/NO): YES